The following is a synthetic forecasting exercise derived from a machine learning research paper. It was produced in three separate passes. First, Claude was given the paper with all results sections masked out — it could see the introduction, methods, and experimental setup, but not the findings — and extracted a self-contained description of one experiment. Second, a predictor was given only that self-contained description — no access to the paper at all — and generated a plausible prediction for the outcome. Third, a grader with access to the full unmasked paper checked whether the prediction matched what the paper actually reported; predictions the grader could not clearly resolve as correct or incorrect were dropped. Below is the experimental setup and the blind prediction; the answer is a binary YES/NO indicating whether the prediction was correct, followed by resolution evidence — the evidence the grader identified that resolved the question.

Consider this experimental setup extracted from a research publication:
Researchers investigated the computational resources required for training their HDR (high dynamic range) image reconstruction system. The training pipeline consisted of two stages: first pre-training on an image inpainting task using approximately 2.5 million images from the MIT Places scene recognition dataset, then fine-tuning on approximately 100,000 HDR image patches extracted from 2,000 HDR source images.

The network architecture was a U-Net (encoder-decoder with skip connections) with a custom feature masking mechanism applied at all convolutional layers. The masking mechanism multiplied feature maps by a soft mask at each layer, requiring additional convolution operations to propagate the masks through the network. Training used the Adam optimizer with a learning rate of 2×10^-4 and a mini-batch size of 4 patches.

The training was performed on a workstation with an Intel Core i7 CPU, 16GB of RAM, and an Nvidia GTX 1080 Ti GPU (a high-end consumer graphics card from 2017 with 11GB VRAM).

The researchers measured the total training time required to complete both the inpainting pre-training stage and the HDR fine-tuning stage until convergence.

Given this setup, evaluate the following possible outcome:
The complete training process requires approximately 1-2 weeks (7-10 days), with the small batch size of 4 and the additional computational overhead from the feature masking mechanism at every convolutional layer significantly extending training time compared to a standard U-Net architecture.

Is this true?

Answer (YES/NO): NO